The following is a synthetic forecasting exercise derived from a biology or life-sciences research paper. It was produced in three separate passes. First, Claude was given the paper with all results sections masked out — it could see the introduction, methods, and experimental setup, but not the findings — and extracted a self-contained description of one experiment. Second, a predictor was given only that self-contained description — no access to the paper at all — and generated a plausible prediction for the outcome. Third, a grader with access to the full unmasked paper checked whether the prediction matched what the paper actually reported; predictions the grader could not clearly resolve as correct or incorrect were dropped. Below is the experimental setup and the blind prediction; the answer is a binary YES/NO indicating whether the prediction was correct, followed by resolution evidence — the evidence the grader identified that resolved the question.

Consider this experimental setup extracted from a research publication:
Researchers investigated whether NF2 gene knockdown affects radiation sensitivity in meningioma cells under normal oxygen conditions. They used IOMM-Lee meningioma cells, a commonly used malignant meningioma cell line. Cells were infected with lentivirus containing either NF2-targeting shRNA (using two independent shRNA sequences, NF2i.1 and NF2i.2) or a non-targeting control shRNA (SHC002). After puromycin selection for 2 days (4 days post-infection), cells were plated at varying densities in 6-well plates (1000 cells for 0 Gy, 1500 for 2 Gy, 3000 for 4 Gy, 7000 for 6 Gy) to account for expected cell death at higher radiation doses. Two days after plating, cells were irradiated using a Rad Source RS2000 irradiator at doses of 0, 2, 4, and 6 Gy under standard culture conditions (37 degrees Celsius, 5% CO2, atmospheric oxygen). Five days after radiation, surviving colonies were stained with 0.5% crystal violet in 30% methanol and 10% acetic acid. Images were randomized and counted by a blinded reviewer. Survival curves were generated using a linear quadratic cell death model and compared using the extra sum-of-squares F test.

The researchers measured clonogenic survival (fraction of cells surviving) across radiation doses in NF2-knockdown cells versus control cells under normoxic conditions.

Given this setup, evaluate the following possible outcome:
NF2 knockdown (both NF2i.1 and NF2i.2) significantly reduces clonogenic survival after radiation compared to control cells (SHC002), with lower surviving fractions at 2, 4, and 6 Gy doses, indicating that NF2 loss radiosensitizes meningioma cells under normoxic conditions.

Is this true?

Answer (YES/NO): NO